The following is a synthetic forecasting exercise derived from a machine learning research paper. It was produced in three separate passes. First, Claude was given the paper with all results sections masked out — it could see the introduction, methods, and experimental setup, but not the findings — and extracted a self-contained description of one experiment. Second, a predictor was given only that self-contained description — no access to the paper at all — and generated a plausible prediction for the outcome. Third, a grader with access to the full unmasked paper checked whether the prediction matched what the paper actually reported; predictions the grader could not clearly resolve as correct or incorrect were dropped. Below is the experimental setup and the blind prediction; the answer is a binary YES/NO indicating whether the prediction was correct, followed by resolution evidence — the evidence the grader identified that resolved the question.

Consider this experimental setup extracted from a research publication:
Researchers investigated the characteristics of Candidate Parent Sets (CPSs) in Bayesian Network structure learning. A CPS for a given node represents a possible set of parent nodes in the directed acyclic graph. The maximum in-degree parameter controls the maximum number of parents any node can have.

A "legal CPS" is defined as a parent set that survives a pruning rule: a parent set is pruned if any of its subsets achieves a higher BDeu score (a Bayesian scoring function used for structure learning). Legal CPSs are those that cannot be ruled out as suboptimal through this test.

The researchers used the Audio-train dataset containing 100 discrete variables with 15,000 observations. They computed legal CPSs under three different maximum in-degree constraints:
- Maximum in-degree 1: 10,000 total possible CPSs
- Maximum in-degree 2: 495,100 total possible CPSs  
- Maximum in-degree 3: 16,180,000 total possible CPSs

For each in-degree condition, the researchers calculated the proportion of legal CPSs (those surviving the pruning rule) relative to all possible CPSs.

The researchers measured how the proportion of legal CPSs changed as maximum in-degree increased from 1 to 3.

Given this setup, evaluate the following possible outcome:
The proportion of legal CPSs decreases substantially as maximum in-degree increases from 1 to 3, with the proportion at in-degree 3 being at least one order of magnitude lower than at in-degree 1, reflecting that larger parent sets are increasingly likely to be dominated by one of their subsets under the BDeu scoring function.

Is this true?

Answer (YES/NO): NO